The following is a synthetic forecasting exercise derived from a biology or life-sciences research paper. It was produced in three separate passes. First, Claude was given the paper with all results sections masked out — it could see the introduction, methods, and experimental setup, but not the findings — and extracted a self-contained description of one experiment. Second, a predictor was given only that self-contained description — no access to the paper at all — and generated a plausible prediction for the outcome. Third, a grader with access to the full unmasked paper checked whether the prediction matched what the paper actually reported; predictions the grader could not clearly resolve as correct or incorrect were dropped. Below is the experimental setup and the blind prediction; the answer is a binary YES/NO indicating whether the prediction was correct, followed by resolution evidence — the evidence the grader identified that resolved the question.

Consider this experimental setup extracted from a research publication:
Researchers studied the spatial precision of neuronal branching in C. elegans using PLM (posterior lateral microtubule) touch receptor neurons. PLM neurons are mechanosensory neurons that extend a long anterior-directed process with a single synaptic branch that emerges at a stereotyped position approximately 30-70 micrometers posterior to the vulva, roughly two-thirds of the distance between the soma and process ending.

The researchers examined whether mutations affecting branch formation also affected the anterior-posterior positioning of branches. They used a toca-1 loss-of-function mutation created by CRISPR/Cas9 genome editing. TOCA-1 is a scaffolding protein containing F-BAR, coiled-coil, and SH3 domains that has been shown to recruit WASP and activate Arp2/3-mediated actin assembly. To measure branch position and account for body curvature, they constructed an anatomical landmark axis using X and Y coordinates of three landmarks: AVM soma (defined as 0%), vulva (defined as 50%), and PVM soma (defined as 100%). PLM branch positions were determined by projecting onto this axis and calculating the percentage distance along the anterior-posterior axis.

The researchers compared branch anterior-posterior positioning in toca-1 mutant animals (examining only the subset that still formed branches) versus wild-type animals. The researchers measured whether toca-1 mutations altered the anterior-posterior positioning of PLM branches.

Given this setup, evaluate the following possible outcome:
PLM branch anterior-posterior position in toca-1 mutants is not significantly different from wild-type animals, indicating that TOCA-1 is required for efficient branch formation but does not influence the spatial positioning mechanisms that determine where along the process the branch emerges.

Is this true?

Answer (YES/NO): YES